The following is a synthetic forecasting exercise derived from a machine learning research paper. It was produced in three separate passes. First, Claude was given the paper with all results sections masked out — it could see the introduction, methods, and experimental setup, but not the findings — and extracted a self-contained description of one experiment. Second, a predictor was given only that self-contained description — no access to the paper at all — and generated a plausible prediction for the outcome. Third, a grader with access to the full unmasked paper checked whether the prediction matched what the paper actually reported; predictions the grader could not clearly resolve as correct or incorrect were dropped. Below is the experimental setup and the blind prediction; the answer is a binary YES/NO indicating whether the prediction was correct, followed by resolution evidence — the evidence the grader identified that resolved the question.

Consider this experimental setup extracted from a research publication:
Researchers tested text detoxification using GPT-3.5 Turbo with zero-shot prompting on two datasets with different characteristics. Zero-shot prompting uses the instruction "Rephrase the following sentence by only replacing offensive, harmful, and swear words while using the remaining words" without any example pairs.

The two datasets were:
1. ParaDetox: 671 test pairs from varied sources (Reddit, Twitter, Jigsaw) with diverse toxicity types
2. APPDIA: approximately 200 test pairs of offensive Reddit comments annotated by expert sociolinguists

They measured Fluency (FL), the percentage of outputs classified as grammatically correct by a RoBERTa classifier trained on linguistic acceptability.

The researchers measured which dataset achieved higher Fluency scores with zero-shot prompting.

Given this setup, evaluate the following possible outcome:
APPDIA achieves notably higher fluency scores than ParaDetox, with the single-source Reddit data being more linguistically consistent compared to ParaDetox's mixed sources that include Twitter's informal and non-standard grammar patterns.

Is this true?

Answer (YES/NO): NO